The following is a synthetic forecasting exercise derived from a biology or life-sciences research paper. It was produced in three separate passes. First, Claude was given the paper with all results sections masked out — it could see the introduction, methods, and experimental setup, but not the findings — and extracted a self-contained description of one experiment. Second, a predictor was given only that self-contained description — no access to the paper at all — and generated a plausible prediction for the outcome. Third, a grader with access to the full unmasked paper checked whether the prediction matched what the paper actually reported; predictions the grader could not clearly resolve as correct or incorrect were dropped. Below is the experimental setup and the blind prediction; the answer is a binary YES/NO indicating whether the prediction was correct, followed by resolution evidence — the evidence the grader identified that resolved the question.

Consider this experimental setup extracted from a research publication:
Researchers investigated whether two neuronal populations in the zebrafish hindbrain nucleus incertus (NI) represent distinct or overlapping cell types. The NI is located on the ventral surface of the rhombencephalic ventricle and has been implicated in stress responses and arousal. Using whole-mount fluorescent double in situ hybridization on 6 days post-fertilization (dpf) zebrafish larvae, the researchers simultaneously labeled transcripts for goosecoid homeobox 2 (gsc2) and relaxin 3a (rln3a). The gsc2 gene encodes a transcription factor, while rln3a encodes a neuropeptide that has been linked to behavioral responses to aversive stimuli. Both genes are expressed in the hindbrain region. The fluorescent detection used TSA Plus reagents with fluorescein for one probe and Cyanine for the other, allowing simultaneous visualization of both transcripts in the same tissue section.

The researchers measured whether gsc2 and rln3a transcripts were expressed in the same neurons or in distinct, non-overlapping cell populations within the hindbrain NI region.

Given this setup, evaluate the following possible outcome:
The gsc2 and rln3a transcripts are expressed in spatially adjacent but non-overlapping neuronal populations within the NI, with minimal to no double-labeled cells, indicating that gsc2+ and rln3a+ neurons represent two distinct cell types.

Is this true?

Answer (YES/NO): YES